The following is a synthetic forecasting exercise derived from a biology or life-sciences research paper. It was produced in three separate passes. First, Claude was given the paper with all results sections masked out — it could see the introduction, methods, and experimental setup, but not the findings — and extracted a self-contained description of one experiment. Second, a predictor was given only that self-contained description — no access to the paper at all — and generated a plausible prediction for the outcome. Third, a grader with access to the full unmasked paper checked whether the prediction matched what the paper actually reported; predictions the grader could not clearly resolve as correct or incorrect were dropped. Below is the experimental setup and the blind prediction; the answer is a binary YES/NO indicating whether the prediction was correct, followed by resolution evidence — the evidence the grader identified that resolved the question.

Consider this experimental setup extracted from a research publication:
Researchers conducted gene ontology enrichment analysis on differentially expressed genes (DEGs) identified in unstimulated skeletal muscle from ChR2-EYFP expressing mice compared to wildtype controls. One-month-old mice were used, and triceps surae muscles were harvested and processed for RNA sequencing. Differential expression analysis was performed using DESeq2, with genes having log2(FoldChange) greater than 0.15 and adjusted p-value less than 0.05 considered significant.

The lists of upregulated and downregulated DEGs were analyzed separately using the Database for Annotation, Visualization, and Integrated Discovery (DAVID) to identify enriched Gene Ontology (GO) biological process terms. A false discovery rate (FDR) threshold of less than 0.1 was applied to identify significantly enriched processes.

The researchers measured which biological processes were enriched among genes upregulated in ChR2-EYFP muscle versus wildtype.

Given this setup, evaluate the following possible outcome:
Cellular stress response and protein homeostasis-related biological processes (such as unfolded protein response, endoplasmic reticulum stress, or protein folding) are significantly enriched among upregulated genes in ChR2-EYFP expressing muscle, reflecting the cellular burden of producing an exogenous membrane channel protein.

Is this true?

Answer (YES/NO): NO